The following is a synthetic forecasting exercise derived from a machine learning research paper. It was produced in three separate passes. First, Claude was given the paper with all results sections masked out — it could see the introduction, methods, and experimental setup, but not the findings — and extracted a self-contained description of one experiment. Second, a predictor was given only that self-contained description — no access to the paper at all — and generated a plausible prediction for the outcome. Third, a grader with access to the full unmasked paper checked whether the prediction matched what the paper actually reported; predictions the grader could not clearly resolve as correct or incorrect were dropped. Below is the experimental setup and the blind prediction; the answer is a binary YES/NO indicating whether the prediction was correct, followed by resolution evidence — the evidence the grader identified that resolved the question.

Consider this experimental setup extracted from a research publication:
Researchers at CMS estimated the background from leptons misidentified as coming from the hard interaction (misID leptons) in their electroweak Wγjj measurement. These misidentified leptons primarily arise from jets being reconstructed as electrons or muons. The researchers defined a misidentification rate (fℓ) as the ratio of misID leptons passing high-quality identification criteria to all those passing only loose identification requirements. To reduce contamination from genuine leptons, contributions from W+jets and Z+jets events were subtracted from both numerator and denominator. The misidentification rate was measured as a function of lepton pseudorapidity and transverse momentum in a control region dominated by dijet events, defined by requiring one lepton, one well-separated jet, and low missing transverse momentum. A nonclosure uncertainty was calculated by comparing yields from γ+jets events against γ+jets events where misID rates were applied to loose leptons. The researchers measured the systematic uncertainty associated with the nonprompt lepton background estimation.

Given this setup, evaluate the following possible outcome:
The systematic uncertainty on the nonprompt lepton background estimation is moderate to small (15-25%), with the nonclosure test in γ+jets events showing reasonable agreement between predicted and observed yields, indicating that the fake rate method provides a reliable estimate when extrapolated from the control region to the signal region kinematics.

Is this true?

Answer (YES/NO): NO